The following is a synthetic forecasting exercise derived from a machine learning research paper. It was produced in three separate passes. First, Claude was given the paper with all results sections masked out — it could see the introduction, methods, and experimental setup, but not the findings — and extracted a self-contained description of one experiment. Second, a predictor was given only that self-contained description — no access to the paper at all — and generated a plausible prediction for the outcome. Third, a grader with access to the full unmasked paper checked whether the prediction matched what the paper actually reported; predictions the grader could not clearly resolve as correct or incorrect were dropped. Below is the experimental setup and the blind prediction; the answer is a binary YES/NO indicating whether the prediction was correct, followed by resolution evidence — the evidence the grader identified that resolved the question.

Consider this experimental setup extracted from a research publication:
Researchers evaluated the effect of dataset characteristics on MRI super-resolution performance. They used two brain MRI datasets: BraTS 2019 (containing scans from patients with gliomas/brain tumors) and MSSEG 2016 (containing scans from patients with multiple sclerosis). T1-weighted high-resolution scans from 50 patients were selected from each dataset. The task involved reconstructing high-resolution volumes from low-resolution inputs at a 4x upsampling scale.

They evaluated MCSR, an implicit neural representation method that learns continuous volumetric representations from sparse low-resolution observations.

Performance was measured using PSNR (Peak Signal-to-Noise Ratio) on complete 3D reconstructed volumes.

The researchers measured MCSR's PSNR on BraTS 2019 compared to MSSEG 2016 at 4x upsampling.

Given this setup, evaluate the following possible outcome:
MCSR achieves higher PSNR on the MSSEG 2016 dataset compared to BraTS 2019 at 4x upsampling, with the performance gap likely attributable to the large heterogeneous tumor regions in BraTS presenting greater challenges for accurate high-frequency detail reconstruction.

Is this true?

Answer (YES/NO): NO